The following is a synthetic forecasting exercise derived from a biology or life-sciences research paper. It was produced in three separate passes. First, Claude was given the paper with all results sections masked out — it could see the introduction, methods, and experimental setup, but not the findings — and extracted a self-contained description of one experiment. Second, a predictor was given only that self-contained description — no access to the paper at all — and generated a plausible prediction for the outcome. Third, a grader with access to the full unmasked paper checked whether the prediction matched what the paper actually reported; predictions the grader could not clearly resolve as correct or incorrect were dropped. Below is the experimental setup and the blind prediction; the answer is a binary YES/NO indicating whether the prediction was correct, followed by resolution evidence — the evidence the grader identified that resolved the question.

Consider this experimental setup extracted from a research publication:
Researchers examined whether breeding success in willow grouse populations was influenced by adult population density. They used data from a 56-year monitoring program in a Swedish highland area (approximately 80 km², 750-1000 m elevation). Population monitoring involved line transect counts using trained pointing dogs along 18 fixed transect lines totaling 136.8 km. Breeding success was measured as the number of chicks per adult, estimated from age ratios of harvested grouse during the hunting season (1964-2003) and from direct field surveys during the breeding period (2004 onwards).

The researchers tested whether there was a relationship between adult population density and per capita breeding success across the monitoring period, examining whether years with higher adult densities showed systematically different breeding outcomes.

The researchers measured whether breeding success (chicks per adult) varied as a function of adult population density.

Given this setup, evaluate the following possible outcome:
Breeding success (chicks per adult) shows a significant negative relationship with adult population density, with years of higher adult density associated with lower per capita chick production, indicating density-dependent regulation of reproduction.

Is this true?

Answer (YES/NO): NO